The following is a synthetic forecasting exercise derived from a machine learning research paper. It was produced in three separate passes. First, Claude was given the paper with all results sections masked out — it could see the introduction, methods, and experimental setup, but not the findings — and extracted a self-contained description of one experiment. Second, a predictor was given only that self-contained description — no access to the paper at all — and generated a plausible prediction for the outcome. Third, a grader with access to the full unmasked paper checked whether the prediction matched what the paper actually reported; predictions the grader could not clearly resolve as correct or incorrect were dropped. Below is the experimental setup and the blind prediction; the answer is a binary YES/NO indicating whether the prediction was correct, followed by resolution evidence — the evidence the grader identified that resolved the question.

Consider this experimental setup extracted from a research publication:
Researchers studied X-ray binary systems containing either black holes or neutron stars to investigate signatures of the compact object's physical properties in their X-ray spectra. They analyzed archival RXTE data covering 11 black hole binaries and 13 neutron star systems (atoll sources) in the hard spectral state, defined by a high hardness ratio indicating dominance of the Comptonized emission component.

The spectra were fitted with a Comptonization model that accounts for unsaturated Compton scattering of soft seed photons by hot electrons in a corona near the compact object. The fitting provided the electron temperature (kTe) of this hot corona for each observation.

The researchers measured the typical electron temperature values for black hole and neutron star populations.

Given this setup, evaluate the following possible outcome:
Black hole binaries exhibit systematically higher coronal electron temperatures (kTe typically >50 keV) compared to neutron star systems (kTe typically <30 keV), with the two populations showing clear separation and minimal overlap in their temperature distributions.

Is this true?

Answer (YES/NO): NO